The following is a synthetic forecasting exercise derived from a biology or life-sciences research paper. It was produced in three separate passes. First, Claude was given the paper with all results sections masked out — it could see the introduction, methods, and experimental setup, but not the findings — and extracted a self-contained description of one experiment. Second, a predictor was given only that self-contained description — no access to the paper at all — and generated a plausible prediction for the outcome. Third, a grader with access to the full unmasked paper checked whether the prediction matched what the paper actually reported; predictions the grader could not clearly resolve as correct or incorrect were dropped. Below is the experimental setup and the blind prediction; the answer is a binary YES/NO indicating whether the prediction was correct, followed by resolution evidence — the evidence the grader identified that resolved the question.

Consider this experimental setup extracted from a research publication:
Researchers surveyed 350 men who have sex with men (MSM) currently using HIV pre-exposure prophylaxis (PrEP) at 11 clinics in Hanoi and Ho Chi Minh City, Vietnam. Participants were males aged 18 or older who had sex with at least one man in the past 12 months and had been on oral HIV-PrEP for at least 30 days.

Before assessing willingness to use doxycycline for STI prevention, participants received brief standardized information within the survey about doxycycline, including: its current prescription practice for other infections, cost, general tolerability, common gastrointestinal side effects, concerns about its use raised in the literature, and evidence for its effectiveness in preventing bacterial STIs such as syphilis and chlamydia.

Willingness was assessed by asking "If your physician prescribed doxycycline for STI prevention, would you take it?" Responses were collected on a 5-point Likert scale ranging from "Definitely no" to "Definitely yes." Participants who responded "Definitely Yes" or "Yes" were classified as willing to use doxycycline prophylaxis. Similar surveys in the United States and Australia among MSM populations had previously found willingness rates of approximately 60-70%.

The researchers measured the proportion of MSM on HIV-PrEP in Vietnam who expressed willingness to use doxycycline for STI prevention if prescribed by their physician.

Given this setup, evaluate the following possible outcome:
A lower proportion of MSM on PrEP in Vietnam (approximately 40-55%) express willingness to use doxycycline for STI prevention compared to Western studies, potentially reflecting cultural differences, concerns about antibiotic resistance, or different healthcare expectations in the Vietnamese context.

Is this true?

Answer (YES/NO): NO